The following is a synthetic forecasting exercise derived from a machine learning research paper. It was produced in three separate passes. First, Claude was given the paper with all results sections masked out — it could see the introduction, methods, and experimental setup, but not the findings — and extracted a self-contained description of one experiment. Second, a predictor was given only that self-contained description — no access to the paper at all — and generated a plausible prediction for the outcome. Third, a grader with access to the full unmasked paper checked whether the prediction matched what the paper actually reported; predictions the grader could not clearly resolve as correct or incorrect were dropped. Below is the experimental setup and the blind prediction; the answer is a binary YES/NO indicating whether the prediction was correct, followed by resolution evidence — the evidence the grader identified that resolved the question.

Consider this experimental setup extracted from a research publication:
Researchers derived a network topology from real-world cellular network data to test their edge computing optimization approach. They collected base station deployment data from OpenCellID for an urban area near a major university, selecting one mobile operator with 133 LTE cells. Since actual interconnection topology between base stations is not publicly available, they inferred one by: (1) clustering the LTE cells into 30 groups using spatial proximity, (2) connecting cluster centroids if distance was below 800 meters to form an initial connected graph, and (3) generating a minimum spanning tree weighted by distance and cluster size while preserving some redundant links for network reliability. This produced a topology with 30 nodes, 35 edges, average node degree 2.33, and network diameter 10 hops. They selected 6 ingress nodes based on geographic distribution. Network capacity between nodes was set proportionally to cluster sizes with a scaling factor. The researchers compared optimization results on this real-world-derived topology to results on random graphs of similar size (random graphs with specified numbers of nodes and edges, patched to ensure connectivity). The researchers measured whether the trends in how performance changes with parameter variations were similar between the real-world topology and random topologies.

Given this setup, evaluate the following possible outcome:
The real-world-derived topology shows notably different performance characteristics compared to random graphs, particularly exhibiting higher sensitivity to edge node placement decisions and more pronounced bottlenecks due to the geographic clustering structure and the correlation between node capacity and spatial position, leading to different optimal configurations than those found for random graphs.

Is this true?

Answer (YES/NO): NO